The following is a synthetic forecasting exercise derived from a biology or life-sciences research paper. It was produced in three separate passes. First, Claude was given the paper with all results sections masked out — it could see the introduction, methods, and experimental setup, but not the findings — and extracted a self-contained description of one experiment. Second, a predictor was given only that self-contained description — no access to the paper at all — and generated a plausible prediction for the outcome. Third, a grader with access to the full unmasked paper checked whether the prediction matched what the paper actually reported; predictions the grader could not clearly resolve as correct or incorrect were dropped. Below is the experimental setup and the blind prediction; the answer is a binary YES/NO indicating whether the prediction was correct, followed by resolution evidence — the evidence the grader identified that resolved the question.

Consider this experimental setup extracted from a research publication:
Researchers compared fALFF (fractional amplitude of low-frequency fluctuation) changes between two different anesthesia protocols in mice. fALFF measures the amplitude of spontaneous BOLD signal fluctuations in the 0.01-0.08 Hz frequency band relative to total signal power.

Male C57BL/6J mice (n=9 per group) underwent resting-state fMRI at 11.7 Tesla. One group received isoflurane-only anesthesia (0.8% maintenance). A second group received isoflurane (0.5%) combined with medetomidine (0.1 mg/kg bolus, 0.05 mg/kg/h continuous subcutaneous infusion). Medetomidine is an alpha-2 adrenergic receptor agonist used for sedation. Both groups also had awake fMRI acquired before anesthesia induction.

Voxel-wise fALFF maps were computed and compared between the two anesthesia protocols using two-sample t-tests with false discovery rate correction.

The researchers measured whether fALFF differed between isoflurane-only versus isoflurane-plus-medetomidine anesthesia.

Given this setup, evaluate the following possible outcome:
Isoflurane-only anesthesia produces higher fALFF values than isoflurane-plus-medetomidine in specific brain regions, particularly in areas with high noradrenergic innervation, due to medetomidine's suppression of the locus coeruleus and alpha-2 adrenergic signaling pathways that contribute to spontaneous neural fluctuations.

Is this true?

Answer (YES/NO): NO